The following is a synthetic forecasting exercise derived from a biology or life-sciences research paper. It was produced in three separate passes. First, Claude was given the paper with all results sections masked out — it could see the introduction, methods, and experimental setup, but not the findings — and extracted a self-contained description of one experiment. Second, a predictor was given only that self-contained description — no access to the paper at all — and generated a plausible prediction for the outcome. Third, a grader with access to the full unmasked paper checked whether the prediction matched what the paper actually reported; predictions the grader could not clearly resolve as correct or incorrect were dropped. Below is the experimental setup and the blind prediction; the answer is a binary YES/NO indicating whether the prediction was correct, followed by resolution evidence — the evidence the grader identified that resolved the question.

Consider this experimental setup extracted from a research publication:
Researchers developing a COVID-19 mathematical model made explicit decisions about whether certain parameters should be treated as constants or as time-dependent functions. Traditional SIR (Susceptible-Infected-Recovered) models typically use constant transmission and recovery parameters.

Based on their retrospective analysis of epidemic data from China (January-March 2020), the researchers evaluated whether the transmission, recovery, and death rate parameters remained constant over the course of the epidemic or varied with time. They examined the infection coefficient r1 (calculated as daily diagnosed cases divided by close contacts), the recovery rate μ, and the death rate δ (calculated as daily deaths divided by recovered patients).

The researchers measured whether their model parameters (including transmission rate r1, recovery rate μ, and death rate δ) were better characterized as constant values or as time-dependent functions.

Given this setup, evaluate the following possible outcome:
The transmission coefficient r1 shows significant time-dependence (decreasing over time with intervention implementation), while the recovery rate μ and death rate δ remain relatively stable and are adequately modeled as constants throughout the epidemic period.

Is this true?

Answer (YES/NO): NO